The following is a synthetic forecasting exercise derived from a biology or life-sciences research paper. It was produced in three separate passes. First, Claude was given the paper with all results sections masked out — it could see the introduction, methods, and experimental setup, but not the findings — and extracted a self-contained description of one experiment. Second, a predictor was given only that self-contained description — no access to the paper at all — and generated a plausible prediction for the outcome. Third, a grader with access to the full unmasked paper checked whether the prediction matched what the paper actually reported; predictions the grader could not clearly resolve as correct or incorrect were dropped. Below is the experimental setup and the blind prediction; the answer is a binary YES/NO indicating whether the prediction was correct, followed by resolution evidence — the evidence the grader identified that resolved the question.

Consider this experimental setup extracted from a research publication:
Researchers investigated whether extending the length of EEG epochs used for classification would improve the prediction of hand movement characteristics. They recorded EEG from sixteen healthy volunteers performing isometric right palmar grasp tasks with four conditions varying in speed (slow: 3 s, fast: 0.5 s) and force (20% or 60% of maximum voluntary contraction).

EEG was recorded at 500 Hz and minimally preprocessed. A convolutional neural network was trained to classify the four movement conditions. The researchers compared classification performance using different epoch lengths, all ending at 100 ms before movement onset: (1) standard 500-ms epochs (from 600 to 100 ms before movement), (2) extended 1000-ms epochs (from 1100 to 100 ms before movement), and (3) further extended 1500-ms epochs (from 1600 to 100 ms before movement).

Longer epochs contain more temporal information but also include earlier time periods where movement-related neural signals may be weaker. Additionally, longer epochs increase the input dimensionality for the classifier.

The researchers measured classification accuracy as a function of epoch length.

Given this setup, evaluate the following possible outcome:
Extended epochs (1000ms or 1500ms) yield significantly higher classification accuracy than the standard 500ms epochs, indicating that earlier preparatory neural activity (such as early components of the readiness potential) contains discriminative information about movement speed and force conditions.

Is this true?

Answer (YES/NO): NO